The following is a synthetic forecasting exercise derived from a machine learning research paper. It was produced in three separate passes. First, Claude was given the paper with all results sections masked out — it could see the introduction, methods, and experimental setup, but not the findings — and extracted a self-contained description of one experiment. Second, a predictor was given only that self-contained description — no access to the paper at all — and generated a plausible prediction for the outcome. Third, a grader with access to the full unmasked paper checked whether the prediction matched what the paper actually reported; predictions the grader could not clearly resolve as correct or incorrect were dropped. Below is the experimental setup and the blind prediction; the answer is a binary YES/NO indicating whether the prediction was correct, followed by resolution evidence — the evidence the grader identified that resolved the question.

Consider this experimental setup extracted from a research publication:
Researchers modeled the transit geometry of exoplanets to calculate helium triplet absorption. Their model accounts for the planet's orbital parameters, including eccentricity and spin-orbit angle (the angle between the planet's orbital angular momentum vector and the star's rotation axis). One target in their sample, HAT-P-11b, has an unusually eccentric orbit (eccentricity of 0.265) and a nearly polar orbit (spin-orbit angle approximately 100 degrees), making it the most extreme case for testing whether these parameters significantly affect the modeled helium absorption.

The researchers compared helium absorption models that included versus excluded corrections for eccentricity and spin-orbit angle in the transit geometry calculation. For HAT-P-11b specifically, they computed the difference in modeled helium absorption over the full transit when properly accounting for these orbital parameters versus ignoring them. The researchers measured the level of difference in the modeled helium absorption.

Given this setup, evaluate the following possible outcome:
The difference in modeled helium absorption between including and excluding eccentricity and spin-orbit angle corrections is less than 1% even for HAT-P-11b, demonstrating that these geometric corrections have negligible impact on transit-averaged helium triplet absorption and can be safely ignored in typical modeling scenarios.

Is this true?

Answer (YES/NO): YES